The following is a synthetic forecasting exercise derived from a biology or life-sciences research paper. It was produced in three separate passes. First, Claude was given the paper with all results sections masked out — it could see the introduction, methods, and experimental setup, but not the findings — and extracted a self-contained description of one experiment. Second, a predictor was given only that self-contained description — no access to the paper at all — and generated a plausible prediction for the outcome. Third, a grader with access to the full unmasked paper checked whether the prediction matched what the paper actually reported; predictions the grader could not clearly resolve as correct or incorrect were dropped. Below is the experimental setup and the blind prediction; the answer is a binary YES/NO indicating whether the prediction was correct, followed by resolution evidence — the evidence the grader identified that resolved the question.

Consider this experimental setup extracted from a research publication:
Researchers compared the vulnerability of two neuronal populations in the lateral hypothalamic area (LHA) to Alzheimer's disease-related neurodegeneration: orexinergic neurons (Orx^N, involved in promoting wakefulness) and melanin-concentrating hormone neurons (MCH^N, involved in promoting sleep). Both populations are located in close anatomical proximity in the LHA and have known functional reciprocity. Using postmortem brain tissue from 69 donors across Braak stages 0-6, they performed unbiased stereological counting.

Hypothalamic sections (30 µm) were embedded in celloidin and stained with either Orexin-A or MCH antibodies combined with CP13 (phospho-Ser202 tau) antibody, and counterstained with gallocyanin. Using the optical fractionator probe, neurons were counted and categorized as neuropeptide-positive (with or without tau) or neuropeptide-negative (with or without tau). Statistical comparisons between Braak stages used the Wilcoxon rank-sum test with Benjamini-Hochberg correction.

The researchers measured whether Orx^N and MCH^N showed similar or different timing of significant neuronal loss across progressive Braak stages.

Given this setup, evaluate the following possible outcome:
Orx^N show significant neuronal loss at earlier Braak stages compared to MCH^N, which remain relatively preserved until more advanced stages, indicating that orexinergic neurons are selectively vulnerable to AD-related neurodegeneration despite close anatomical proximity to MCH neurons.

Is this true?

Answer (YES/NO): YES